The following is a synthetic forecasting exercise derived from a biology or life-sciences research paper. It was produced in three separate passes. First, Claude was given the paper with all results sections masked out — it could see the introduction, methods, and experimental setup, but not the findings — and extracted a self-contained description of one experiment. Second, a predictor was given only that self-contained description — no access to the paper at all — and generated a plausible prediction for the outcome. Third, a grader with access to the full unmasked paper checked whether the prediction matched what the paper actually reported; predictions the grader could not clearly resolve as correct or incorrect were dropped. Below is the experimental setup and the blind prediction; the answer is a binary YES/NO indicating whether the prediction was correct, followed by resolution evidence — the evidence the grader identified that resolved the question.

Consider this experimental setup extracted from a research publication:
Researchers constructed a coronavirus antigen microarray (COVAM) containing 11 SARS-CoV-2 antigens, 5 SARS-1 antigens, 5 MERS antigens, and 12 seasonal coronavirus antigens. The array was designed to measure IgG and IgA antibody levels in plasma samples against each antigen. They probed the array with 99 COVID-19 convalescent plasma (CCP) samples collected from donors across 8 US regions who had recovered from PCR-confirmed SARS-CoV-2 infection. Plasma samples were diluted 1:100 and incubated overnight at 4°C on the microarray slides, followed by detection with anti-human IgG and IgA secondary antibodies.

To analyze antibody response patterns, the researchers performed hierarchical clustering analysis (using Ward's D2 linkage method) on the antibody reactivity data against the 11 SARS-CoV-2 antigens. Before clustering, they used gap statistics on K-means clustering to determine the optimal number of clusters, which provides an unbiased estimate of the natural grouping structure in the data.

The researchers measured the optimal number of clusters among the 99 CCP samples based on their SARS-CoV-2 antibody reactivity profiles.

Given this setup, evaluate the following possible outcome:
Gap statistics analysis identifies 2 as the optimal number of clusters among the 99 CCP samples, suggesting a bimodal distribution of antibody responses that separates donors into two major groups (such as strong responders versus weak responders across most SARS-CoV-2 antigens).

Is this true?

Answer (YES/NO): NO